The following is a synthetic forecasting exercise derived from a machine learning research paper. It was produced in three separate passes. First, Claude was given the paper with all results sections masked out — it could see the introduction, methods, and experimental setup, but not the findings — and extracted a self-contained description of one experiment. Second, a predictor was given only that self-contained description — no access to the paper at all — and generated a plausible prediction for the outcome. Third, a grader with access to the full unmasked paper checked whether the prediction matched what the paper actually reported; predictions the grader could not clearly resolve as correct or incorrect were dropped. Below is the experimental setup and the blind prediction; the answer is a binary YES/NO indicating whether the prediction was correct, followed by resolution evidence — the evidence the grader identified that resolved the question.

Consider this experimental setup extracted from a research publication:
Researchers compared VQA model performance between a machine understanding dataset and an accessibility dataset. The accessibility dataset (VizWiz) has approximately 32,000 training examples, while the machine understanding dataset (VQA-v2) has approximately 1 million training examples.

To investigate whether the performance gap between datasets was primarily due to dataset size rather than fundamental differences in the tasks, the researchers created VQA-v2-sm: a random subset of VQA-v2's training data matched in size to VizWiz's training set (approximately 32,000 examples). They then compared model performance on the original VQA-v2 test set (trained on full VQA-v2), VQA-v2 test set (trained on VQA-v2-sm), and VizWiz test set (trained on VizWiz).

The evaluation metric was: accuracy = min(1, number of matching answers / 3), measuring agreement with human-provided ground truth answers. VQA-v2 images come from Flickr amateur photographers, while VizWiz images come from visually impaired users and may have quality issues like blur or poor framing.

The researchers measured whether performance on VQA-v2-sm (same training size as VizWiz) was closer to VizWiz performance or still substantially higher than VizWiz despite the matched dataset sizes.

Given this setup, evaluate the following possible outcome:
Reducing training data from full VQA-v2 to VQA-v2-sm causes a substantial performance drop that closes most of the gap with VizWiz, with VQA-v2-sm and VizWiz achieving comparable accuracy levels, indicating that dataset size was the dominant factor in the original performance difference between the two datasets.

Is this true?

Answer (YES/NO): NO